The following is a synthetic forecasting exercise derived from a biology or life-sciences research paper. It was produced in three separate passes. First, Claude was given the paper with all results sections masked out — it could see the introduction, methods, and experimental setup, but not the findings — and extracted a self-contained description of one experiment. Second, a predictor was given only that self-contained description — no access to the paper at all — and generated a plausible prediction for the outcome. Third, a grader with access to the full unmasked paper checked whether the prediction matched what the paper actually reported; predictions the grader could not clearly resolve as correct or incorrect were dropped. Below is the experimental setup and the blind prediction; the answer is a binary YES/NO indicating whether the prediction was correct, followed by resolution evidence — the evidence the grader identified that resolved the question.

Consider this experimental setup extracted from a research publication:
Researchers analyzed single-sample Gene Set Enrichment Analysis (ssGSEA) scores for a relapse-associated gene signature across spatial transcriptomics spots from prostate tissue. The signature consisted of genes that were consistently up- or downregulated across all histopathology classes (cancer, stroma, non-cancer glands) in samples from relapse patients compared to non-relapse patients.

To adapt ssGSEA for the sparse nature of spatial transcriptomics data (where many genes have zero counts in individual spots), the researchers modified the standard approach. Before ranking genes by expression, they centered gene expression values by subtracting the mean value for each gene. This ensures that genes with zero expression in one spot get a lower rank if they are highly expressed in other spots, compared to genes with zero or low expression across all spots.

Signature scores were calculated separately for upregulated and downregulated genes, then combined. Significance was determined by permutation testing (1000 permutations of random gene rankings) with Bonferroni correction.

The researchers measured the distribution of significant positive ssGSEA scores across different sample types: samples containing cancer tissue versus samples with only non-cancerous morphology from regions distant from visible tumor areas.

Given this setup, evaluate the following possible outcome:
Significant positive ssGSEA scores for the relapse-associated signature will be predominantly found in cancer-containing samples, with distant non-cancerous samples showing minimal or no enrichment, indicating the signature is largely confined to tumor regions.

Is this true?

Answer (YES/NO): NO